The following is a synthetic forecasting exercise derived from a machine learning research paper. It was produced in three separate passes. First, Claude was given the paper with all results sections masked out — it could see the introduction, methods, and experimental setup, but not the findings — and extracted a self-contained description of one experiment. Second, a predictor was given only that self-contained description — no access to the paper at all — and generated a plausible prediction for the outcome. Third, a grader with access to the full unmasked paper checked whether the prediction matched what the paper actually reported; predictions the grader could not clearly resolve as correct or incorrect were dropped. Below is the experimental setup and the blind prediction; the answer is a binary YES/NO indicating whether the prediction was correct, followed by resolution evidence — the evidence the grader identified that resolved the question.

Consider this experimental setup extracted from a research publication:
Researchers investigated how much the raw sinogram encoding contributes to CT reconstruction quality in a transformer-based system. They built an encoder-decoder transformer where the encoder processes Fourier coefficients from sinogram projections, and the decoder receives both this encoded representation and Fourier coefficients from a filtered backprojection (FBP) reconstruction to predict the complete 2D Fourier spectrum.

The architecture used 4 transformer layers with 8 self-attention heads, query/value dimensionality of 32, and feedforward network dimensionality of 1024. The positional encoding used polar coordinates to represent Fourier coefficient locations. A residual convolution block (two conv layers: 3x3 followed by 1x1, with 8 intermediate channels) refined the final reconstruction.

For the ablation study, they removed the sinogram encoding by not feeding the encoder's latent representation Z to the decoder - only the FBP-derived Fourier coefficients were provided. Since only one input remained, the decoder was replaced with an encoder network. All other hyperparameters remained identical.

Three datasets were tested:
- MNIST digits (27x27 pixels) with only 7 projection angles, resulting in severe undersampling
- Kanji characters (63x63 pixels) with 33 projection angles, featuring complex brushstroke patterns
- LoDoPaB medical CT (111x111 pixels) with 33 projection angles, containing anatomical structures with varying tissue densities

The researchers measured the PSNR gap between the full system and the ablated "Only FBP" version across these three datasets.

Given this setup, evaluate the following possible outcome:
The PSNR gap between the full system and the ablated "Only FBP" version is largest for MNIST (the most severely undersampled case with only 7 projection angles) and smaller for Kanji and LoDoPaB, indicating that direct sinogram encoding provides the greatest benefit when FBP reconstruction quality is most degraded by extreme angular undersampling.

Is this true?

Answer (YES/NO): YES